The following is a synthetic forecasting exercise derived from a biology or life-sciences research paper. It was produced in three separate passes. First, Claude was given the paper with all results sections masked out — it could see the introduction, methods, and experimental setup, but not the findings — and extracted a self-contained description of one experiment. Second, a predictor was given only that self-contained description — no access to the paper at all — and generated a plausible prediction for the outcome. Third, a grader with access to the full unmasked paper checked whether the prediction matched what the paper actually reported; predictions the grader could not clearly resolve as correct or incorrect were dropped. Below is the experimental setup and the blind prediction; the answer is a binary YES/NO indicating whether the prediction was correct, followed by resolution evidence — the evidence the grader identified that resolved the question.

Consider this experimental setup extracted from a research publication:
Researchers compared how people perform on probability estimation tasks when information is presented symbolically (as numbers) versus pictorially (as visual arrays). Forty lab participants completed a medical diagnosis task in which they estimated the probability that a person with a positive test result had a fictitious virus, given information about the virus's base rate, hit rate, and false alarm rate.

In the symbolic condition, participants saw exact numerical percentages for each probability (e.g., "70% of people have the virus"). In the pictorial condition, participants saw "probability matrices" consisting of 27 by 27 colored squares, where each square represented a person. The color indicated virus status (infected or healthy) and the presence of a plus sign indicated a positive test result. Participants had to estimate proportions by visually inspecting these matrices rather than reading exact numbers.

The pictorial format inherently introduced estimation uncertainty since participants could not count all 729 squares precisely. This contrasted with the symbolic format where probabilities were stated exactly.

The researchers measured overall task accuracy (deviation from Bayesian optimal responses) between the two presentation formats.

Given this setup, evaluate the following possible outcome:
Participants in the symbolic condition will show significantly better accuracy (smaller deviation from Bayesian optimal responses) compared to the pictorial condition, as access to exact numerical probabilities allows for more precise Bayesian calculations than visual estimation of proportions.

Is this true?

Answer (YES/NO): NO